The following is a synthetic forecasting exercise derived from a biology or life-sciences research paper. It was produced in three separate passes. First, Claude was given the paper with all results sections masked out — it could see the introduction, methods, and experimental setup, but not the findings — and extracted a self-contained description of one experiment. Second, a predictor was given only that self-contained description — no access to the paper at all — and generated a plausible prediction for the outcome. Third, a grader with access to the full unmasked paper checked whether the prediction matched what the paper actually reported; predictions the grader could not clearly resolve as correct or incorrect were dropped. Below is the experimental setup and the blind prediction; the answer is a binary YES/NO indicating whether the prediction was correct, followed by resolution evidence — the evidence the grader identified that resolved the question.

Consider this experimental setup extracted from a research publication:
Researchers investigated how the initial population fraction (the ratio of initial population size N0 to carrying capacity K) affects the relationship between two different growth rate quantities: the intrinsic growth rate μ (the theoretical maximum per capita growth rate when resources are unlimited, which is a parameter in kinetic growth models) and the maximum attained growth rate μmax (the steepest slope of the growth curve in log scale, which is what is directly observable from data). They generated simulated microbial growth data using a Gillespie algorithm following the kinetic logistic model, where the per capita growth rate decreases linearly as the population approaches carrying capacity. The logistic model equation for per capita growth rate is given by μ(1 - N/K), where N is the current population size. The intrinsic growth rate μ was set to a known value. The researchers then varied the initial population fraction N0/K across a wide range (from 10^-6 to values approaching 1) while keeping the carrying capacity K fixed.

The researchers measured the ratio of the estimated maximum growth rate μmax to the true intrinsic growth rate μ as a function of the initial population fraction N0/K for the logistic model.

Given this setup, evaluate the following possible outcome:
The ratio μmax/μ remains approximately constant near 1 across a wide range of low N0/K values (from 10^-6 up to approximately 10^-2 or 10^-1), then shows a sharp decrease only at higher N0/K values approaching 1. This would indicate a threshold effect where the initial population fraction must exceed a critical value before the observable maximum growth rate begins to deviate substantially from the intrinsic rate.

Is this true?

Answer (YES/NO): NO